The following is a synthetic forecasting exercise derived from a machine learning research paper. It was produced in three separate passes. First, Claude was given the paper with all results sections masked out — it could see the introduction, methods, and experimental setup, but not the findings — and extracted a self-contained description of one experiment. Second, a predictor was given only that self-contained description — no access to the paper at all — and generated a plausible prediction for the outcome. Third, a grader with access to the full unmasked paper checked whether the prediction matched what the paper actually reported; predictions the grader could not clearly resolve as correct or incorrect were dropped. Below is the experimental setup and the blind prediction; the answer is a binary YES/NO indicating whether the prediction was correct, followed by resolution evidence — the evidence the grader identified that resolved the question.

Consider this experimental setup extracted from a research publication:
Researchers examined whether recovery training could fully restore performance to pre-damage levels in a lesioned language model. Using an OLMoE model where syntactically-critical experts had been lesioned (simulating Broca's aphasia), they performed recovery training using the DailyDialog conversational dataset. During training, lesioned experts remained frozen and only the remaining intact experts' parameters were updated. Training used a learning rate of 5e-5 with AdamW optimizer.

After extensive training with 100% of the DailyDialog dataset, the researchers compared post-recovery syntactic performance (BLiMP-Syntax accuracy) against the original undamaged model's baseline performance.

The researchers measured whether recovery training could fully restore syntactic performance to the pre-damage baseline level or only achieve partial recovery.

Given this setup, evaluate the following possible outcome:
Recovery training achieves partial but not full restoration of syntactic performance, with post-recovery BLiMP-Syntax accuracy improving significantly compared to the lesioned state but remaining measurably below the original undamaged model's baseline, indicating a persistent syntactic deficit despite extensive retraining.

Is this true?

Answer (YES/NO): YES